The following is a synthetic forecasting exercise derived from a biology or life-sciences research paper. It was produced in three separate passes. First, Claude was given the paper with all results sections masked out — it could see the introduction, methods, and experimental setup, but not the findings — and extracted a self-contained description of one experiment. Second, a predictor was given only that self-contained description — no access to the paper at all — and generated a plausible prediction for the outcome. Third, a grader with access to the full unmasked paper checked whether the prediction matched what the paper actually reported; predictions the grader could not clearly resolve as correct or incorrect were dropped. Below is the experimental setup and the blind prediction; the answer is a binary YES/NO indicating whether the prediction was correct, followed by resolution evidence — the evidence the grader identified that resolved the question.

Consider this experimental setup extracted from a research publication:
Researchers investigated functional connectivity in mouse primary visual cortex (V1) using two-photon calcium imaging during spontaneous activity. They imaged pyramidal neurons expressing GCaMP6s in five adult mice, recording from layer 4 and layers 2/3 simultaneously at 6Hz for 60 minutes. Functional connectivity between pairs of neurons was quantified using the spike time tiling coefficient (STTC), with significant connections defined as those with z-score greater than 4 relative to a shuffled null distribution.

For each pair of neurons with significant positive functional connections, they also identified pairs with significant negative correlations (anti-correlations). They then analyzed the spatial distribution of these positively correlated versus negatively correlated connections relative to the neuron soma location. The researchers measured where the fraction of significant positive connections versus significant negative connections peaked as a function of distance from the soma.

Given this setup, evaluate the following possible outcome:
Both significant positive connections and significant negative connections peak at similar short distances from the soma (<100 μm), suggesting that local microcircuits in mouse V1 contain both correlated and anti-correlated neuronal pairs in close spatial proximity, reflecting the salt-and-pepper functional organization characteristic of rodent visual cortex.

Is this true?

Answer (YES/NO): NO